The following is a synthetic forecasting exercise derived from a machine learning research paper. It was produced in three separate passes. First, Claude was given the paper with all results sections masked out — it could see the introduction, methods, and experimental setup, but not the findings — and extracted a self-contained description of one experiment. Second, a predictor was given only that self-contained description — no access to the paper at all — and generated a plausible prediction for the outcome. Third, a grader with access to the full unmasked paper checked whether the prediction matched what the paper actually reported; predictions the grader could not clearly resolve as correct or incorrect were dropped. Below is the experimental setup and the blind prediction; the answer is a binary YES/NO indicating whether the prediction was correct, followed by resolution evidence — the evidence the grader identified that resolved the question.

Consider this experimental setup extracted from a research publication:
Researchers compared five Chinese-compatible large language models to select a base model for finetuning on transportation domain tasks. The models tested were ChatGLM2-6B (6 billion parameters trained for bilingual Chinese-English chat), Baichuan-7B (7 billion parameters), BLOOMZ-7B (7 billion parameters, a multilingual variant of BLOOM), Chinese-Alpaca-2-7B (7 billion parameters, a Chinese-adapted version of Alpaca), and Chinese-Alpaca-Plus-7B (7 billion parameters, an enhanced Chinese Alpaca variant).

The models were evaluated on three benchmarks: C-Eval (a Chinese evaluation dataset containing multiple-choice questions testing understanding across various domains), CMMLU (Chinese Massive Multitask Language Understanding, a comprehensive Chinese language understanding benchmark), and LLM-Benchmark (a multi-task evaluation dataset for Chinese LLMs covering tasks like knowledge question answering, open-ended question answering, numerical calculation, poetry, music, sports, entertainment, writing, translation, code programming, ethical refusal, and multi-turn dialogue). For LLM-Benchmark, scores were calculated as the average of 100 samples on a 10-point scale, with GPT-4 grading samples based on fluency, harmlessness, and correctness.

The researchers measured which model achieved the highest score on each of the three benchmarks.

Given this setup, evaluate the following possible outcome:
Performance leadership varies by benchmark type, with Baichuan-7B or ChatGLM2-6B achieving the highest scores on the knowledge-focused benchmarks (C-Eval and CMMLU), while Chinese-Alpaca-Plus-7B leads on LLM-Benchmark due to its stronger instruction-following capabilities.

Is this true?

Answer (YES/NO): NO